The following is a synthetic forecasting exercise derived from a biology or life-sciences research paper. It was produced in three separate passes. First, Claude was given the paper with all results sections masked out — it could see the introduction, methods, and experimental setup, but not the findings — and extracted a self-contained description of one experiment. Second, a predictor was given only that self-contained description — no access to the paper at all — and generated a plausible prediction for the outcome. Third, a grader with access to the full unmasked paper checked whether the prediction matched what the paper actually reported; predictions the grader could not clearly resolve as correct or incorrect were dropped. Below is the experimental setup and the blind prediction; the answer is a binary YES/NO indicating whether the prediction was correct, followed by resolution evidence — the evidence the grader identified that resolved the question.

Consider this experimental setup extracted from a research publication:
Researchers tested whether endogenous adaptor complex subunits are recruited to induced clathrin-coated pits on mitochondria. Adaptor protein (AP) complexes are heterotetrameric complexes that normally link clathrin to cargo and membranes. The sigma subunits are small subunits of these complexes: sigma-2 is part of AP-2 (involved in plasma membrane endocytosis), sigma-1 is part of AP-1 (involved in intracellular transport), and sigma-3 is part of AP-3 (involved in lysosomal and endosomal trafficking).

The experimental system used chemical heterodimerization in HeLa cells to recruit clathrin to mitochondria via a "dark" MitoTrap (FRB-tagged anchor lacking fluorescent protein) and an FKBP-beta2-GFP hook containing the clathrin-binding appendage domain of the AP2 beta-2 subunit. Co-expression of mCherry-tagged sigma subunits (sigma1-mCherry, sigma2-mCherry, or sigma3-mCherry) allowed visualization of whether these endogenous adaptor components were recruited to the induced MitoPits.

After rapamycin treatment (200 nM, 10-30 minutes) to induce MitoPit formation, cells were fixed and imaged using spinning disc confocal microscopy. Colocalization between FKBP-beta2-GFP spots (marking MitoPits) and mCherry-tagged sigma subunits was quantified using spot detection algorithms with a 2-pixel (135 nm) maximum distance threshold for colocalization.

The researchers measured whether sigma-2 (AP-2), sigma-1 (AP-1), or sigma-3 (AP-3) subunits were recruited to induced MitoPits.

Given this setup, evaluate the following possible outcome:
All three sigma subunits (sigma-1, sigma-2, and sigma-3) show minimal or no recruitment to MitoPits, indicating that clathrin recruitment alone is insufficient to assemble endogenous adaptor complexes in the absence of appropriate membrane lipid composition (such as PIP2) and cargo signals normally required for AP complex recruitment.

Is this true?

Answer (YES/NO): YES